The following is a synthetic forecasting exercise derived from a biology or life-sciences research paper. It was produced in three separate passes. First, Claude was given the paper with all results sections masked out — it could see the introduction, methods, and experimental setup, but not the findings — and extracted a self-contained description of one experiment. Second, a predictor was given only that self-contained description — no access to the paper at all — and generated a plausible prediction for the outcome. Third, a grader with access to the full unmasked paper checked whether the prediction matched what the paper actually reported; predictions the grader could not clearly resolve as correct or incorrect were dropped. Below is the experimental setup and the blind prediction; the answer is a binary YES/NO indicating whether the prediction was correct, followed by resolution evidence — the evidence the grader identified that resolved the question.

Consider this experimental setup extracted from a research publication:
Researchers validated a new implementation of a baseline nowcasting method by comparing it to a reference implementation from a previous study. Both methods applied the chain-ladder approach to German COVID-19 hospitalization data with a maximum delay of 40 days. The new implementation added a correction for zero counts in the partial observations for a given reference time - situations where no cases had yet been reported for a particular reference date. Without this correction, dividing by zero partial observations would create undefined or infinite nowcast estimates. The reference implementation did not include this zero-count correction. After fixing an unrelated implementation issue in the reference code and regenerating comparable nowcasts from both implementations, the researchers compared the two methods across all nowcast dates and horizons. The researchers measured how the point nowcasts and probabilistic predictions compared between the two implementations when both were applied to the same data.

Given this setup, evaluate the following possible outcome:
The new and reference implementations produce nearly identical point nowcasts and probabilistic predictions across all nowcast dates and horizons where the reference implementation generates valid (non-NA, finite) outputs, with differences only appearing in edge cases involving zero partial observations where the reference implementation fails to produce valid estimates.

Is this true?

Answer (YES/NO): NO